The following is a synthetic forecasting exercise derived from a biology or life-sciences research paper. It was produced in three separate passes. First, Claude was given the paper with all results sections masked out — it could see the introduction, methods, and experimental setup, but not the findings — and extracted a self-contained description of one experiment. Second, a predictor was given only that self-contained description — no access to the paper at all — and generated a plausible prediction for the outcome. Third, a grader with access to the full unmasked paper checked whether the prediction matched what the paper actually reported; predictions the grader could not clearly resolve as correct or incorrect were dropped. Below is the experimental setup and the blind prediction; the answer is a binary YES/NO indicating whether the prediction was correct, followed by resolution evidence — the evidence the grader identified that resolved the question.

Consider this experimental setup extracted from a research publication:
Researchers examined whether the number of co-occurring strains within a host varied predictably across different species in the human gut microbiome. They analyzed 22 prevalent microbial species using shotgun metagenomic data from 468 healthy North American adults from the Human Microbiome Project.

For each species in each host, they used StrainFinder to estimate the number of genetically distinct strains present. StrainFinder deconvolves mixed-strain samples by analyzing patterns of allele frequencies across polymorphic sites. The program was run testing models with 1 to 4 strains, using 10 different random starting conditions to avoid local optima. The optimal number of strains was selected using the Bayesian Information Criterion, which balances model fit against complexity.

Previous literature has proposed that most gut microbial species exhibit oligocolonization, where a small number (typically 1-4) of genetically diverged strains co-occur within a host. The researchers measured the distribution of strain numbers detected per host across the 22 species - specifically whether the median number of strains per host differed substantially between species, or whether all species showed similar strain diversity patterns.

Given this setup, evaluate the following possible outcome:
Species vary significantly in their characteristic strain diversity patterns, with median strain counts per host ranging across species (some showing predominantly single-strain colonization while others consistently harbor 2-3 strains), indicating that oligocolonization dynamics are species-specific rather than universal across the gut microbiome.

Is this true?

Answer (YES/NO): NO